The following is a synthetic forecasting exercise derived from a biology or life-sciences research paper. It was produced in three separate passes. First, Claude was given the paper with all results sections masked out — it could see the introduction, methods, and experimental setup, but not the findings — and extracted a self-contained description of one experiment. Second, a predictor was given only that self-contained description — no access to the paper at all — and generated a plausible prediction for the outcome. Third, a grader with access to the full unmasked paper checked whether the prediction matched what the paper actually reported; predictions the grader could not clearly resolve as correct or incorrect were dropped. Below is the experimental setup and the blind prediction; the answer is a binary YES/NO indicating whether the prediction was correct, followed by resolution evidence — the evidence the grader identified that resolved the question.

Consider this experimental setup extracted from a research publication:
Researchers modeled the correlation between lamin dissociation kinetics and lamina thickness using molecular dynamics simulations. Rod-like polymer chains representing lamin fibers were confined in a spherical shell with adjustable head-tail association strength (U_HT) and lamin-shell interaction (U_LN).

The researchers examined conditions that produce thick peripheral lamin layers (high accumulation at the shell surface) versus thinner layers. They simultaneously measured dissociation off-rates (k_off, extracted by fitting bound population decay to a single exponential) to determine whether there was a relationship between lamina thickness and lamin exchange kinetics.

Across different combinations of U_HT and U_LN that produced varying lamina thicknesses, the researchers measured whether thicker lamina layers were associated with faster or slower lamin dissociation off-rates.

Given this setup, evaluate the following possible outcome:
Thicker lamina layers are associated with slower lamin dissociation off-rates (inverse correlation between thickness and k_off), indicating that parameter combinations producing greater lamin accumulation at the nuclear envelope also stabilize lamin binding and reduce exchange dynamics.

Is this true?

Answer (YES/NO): YES